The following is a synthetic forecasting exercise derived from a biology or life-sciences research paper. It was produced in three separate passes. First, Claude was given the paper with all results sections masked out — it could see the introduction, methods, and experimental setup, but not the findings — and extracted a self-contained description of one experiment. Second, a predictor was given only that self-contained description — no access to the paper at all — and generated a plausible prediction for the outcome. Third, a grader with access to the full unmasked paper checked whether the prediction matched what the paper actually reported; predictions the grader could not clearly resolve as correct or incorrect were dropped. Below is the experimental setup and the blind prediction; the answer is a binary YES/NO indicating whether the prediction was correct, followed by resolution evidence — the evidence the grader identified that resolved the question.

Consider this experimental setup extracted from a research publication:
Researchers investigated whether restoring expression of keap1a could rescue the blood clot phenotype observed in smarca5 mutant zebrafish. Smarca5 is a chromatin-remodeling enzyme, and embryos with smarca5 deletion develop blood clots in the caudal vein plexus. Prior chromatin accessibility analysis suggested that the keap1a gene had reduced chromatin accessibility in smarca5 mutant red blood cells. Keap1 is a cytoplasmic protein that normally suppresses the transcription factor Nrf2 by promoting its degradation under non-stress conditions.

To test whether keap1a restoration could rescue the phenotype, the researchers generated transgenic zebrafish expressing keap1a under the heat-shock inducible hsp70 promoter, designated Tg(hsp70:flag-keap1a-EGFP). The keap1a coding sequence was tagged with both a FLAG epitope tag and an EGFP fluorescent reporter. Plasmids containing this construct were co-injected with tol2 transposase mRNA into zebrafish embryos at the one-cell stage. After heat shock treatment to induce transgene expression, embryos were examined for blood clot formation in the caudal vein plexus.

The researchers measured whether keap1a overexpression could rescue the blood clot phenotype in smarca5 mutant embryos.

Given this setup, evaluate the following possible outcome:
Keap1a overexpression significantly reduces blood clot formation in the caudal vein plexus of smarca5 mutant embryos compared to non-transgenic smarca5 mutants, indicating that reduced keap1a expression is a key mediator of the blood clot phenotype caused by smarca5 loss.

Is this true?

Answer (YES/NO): NO